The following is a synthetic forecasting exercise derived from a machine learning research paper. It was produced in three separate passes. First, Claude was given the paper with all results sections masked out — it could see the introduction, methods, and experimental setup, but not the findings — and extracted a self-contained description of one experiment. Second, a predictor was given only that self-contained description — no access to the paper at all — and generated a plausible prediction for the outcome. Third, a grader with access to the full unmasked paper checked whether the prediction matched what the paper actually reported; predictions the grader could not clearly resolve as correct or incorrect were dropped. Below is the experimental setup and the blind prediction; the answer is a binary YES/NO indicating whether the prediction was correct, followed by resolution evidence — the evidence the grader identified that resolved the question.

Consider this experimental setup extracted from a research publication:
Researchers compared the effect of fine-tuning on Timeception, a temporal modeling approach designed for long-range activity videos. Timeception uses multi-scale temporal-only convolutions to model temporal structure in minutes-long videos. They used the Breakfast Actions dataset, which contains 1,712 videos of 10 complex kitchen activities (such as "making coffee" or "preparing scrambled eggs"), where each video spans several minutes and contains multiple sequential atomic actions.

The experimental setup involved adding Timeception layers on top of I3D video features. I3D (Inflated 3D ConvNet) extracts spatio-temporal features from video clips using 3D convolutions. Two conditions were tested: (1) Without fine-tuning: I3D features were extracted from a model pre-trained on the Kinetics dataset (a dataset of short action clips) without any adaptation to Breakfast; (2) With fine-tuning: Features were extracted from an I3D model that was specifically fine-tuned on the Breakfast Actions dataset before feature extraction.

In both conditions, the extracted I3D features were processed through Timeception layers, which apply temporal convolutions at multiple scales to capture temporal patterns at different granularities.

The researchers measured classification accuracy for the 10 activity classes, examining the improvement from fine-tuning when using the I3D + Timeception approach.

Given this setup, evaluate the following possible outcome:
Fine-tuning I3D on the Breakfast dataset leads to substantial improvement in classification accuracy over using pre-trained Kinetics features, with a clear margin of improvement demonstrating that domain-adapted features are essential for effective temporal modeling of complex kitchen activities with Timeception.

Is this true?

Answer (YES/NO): YES